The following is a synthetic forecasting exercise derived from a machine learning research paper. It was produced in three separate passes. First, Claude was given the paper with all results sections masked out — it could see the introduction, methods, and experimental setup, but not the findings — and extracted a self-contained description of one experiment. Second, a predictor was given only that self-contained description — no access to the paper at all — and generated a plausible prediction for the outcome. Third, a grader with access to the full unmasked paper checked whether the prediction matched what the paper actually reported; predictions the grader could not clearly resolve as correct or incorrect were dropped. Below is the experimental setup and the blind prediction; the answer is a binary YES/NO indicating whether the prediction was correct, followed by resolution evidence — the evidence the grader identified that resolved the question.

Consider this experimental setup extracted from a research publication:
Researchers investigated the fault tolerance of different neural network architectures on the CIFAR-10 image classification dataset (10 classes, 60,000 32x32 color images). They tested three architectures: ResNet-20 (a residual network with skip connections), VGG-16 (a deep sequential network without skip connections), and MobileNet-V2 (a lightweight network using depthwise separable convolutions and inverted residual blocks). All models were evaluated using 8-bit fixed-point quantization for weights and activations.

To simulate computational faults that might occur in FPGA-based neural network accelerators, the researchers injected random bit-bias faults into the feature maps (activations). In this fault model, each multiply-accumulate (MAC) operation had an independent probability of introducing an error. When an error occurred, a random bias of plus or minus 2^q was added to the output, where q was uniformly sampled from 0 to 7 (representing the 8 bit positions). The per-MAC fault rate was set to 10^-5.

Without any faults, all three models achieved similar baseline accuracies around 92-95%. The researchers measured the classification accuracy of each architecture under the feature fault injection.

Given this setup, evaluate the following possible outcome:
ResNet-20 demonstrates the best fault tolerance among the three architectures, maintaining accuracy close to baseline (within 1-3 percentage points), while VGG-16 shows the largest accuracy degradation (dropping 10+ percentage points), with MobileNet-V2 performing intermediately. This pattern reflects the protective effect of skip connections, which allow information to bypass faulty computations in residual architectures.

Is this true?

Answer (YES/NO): NO